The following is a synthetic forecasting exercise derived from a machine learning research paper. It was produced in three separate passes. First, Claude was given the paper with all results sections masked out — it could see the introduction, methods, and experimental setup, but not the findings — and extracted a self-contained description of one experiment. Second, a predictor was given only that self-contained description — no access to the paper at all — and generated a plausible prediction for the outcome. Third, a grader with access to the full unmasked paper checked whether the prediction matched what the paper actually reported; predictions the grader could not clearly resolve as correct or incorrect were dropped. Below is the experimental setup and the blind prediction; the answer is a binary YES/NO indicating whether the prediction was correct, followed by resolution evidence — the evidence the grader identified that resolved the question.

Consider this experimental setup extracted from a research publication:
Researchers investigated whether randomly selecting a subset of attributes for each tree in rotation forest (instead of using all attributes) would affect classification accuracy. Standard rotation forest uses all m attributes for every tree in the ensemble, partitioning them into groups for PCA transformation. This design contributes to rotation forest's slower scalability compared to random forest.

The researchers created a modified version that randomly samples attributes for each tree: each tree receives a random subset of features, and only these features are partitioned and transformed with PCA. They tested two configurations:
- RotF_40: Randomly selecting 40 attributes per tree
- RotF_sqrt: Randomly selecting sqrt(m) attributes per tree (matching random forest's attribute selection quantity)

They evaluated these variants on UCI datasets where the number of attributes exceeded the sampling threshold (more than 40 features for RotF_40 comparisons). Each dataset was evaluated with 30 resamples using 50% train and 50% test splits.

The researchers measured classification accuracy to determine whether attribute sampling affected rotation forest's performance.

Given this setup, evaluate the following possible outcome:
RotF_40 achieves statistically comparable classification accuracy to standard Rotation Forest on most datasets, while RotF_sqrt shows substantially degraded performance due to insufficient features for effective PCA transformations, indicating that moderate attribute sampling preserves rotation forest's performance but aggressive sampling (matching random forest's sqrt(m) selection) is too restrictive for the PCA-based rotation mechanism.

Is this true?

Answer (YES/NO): YES